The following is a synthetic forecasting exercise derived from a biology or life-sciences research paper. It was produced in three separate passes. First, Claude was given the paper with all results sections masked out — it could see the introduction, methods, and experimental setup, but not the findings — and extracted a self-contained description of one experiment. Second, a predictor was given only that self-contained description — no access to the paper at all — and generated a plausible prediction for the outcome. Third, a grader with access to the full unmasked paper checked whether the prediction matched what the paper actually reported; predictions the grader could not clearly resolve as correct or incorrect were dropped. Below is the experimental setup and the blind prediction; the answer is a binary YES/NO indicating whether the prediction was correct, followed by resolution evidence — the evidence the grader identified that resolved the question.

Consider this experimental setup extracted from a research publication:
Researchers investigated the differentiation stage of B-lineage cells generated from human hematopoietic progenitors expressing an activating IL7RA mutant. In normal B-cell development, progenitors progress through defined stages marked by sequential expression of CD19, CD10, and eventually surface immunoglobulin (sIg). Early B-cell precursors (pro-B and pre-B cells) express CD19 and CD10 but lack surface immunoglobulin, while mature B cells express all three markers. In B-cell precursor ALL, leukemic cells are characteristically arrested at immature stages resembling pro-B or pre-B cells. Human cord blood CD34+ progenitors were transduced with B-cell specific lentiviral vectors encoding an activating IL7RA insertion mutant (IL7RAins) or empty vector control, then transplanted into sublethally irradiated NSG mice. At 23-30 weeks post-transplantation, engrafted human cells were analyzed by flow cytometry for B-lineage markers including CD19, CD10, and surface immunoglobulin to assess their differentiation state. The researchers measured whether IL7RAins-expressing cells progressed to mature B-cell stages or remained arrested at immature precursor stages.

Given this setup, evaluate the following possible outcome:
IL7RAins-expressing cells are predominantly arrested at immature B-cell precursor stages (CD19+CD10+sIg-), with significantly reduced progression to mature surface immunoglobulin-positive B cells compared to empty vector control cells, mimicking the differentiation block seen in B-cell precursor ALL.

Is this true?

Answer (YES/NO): YES